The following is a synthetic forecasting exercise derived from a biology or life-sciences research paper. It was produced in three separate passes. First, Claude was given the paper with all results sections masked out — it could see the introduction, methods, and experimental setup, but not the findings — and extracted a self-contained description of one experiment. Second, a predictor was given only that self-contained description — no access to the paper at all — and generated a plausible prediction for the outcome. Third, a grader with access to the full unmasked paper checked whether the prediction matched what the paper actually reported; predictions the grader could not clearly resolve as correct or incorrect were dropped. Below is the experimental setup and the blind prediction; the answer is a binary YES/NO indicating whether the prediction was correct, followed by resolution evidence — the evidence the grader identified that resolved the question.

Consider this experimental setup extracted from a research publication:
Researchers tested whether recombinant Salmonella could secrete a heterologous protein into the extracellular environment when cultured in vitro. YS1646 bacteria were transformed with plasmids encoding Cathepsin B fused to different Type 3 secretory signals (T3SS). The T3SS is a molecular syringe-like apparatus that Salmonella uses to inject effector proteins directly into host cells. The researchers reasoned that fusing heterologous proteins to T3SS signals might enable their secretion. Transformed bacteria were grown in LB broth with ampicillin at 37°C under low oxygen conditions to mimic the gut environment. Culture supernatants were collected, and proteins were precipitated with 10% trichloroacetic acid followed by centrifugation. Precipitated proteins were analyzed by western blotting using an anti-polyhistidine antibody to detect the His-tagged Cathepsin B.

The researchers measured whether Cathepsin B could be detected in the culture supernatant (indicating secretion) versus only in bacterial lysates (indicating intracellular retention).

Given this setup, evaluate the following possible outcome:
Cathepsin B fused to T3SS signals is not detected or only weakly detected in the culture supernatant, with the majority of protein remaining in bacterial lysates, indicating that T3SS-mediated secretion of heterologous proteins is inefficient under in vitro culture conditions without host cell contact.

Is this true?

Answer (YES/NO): NO